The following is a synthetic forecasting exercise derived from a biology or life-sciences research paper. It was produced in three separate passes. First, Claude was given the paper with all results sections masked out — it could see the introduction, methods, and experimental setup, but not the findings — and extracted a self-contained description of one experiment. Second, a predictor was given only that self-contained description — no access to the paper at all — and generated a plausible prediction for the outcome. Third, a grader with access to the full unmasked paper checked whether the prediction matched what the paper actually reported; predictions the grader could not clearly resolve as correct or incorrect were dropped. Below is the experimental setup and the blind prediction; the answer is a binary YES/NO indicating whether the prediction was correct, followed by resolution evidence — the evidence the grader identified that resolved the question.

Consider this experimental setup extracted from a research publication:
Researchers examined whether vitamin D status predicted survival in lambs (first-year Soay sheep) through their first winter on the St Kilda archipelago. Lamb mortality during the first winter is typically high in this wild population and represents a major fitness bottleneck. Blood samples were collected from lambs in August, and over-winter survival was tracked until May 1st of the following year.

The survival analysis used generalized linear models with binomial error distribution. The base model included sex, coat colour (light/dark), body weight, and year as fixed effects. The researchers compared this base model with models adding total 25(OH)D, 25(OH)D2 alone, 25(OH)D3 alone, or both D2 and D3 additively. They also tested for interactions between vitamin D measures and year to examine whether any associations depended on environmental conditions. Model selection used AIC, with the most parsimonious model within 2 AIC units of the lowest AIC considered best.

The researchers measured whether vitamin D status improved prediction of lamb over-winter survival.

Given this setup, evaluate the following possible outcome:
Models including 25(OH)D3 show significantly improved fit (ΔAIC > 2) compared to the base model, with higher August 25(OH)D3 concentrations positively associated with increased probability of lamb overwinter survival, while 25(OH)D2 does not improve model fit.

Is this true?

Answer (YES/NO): NO